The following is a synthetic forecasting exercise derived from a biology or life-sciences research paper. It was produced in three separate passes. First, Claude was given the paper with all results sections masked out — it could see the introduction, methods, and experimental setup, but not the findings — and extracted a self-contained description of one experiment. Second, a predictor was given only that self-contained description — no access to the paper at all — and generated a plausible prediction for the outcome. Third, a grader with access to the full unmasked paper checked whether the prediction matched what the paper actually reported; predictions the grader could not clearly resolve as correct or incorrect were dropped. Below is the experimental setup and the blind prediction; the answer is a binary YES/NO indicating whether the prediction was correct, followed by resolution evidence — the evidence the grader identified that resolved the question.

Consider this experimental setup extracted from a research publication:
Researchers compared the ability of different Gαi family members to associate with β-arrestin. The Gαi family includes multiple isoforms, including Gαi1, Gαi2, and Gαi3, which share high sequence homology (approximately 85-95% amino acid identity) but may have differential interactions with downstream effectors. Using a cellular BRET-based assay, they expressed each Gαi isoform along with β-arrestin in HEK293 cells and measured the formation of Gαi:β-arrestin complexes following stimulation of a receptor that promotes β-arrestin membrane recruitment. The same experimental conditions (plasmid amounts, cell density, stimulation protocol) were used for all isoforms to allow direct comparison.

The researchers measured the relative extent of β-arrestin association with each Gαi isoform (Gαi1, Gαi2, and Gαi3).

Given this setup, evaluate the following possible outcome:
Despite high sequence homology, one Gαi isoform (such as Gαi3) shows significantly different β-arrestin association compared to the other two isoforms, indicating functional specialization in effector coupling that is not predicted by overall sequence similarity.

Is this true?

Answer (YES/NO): NO